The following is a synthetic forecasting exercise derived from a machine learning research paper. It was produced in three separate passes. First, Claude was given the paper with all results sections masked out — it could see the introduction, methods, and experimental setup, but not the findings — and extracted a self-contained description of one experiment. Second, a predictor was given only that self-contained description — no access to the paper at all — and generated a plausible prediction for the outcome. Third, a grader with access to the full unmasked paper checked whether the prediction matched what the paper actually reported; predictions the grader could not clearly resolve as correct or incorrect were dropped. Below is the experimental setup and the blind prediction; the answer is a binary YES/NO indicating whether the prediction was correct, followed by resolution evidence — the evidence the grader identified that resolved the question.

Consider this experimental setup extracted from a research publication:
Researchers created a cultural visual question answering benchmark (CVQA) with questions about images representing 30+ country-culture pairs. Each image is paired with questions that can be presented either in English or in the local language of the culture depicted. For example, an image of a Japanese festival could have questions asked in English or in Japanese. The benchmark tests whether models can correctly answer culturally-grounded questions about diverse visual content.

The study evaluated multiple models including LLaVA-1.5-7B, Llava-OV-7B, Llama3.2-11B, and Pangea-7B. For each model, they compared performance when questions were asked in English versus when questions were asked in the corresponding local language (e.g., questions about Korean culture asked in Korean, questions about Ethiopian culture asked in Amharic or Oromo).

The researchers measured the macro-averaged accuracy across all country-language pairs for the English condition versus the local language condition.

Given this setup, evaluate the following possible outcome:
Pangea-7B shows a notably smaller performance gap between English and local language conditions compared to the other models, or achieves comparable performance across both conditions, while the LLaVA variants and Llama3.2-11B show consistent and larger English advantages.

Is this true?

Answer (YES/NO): NO